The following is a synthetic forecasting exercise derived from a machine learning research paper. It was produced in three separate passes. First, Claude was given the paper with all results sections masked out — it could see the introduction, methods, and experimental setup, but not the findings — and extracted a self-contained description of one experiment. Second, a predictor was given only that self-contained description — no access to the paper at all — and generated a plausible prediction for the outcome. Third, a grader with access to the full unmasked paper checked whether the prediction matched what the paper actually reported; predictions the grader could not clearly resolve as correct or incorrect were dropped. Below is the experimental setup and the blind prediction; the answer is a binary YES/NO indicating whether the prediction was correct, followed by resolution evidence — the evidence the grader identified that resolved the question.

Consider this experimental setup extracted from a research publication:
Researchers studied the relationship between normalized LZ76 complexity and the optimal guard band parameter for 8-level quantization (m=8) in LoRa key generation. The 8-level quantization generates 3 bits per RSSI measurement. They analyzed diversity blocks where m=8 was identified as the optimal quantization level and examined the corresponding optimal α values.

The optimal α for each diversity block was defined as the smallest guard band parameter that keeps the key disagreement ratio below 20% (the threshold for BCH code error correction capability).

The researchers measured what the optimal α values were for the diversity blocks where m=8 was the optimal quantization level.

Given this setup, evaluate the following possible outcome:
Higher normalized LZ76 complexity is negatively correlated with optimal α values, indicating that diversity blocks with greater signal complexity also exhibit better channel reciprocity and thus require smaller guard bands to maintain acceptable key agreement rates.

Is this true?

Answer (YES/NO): NO